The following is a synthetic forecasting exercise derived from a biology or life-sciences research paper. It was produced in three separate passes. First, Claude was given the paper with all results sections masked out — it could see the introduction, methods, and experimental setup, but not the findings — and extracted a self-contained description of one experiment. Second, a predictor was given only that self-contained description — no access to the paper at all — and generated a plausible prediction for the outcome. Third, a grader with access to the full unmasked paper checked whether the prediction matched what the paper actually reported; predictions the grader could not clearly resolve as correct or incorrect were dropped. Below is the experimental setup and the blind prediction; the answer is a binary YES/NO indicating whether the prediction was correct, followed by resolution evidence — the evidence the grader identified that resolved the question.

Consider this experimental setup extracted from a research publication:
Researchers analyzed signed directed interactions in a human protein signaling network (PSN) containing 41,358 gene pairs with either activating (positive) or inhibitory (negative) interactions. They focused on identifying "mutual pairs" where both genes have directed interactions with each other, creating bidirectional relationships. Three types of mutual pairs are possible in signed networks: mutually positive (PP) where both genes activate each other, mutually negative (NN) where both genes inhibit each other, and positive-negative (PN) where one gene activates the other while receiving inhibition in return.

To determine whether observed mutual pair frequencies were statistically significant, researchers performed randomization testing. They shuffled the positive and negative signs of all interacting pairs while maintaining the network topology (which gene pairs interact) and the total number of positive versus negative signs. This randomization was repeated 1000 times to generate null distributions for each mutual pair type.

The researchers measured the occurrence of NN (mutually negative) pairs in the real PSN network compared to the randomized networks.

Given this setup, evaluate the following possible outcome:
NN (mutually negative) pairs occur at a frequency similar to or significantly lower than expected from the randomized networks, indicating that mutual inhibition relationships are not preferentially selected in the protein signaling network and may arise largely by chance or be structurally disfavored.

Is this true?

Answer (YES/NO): NO